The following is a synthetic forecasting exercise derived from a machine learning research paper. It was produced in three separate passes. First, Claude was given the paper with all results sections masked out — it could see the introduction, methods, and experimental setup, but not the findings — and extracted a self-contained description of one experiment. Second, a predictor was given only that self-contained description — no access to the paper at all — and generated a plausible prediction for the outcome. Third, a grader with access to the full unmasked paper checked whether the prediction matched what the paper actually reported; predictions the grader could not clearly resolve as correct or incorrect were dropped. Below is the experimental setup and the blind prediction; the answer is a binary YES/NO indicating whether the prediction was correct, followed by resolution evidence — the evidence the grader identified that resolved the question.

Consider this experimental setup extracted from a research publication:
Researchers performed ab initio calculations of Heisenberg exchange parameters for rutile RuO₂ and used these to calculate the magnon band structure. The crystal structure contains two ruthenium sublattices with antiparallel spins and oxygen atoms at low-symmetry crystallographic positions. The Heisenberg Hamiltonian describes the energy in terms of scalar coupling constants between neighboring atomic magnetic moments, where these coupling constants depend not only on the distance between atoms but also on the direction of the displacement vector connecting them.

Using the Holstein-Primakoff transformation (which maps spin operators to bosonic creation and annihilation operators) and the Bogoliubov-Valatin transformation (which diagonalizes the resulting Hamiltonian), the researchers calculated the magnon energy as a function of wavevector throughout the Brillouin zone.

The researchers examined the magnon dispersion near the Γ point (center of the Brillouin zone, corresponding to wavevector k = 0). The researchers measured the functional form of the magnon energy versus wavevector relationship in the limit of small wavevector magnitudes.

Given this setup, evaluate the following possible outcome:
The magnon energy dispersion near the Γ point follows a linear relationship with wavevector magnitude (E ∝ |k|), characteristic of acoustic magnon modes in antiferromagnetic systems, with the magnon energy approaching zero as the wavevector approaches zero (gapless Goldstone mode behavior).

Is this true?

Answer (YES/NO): YES